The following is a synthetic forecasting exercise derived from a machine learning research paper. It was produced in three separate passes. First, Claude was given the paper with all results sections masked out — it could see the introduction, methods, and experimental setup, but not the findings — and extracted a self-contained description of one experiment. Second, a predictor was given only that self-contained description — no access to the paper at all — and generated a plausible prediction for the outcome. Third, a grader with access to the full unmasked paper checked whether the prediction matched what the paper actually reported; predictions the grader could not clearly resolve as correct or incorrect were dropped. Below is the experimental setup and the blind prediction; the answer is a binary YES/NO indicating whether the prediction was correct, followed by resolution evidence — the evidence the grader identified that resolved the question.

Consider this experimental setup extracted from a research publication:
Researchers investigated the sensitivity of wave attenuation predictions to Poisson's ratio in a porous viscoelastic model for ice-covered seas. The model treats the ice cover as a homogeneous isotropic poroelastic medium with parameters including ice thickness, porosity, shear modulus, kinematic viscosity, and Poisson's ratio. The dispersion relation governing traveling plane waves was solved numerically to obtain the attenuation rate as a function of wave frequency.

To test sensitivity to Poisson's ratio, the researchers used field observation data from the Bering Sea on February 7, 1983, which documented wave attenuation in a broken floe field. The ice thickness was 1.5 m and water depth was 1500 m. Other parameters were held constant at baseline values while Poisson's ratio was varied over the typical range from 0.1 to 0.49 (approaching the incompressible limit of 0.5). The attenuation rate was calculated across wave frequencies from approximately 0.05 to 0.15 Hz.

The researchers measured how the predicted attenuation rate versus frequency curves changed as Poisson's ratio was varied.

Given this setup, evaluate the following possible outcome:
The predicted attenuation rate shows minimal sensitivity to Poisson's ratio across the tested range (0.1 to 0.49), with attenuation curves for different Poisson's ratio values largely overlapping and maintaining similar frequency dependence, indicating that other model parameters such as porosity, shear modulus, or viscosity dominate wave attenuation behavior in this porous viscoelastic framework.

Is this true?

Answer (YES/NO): YES